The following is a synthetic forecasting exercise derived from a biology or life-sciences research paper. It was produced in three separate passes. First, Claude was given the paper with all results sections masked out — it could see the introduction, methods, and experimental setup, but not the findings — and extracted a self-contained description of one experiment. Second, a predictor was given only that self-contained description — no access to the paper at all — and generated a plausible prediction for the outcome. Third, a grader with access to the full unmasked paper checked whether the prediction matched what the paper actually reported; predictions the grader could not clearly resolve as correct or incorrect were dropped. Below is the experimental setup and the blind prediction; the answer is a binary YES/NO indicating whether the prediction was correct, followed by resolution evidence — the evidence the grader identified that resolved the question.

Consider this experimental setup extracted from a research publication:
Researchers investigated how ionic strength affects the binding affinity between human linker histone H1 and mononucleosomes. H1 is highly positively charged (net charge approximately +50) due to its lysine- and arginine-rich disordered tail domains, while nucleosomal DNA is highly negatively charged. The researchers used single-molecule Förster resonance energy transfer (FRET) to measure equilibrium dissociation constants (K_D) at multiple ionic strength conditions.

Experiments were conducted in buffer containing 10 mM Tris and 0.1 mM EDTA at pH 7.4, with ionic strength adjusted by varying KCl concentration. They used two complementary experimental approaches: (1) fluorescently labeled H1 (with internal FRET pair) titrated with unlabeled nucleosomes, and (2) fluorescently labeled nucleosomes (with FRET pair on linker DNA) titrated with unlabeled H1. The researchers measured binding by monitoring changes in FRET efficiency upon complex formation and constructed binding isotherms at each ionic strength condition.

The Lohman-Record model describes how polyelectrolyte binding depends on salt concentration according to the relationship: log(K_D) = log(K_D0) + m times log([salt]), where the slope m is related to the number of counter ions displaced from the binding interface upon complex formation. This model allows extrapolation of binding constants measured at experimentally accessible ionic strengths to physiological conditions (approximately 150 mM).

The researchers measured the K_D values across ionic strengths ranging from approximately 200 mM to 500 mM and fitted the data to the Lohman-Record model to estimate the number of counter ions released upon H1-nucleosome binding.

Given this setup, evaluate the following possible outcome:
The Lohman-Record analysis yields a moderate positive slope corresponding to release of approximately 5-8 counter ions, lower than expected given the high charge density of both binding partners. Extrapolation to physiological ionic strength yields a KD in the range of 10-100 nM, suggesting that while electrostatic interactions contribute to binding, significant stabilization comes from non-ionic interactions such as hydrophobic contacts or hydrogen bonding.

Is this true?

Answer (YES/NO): NO